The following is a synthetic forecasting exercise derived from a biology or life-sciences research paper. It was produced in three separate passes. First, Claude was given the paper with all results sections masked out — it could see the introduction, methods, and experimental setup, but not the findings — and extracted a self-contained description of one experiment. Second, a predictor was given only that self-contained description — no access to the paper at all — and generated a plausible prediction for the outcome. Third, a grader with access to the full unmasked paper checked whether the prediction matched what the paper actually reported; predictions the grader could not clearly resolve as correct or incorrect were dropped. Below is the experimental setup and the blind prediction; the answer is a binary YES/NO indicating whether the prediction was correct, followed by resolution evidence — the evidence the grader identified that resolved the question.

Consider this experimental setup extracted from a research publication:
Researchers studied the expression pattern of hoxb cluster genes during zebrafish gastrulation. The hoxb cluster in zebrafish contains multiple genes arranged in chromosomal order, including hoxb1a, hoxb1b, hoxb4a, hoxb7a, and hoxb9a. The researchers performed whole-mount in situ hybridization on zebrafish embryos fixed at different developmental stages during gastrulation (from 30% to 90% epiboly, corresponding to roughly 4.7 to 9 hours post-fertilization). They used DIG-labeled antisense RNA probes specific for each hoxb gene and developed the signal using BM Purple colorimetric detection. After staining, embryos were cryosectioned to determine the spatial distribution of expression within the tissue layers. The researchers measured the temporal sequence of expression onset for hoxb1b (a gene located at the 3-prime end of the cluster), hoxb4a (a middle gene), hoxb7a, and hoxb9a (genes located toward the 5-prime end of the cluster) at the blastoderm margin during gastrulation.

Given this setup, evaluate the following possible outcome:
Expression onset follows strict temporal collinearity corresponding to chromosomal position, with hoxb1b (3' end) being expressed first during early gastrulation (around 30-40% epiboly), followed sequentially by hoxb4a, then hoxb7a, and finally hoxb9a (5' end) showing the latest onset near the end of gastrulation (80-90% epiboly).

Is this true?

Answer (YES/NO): NO